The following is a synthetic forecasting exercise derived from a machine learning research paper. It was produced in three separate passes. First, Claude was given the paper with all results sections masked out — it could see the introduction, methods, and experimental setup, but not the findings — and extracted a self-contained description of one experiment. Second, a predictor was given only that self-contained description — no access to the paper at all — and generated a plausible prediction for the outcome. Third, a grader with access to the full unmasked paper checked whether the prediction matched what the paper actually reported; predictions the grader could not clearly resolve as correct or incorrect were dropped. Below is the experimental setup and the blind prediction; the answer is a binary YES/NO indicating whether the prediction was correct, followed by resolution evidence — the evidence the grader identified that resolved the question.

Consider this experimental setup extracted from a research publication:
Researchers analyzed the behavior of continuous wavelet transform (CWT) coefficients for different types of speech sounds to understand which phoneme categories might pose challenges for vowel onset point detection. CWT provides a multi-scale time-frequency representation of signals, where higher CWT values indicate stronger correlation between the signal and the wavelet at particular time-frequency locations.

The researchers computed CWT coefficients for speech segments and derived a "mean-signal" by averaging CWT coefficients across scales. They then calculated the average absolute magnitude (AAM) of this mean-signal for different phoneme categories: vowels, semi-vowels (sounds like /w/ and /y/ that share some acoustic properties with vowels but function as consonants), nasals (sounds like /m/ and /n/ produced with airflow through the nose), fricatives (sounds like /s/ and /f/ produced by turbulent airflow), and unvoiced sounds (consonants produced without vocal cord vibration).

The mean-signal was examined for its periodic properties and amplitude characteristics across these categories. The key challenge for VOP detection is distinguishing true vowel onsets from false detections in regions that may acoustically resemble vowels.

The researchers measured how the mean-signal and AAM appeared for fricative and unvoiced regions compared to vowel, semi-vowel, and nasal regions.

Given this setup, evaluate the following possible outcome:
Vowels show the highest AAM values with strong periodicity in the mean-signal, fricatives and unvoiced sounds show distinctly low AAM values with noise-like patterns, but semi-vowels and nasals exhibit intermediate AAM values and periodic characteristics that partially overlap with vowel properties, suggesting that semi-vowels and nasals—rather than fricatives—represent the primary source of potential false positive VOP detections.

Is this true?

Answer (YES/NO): NO